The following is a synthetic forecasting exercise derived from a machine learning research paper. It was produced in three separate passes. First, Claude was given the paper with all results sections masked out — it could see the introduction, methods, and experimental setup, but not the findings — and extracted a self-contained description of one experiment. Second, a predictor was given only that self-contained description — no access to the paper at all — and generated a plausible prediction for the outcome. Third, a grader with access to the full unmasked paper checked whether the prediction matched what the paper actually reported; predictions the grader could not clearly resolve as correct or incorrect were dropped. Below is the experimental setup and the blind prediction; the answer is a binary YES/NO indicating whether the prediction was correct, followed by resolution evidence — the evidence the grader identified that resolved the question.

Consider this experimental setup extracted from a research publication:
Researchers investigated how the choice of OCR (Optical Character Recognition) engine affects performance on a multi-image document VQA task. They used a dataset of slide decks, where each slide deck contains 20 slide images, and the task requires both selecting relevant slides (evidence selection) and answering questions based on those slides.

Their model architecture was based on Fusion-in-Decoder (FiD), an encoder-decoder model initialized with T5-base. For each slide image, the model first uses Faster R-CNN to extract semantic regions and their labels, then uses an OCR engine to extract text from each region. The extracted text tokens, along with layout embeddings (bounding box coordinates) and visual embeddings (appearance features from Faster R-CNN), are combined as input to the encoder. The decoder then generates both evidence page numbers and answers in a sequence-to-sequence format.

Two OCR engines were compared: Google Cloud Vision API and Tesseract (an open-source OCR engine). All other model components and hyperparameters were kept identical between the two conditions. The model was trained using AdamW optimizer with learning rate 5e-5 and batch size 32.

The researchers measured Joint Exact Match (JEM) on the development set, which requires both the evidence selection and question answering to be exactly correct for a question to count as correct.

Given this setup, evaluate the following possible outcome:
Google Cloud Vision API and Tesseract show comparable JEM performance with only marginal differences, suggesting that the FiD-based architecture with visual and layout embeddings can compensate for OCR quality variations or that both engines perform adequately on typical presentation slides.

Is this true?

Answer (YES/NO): NO